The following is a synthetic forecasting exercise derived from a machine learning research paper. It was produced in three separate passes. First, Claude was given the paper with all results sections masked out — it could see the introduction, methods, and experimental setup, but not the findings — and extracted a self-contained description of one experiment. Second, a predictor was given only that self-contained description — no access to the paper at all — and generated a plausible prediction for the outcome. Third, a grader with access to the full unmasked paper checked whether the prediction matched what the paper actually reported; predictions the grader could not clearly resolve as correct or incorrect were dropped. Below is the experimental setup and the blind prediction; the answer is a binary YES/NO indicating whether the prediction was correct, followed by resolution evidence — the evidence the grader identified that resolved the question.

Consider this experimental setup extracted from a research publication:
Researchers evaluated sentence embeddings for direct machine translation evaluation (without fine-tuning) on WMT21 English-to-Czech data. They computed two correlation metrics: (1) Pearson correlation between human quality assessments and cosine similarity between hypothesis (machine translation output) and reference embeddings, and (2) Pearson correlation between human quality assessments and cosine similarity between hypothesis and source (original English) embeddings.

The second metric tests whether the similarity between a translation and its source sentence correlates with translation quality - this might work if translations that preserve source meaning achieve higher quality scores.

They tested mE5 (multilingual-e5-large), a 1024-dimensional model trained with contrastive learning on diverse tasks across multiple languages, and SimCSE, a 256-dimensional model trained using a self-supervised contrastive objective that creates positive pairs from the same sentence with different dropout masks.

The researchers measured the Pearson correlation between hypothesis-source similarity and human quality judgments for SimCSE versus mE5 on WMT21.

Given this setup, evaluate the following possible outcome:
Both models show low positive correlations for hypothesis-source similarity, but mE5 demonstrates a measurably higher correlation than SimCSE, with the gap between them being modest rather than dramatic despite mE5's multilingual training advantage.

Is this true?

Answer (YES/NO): NO